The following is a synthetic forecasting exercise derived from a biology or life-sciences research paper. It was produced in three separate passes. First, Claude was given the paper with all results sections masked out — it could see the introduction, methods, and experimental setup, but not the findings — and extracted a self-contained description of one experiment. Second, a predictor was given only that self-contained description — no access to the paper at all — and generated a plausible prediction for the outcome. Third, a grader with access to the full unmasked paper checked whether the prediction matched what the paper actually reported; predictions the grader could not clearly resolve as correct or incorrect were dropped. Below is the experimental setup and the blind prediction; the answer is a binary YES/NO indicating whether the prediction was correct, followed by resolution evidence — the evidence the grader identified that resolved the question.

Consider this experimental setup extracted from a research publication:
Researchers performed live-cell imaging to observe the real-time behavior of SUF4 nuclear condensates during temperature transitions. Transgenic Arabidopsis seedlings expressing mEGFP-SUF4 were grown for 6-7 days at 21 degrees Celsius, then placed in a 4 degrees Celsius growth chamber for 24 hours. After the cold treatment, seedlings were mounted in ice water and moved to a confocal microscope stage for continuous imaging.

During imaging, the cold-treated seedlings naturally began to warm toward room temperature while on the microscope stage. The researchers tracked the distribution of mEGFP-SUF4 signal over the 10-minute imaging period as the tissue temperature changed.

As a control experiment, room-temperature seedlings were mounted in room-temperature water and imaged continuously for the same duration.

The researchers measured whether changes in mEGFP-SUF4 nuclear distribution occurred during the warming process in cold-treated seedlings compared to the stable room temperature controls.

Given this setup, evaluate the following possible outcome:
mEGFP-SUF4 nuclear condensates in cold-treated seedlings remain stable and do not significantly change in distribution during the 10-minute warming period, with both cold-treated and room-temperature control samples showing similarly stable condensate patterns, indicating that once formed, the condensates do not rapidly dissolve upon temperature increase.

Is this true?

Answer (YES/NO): NO